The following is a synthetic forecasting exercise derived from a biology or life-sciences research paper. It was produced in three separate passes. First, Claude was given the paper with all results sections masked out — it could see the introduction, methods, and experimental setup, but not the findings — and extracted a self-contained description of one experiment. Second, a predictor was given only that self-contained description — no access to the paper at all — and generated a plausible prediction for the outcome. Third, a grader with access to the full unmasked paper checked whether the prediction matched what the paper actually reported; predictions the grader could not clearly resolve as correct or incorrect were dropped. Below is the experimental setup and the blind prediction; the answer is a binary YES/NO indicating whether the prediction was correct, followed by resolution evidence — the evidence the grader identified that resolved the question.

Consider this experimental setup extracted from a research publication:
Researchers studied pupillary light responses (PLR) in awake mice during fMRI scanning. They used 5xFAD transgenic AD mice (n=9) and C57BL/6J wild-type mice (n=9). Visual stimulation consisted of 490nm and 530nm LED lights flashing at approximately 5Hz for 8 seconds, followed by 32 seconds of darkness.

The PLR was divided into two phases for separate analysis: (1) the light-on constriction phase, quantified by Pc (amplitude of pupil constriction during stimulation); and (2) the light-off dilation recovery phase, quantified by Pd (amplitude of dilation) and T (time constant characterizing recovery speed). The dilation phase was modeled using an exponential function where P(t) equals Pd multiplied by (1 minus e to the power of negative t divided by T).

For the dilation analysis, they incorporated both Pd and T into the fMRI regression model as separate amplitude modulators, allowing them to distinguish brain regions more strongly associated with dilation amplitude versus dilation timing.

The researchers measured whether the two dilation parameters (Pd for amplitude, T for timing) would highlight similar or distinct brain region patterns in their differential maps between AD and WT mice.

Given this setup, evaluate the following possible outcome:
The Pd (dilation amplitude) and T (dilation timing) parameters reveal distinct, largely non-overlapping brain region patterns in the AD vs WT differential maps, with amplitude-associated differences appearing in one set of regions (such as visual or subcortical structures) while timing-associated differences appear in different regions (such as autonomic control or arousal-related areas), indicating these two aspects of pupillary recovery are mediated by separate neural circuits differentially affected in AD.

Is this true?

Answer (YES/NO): NO